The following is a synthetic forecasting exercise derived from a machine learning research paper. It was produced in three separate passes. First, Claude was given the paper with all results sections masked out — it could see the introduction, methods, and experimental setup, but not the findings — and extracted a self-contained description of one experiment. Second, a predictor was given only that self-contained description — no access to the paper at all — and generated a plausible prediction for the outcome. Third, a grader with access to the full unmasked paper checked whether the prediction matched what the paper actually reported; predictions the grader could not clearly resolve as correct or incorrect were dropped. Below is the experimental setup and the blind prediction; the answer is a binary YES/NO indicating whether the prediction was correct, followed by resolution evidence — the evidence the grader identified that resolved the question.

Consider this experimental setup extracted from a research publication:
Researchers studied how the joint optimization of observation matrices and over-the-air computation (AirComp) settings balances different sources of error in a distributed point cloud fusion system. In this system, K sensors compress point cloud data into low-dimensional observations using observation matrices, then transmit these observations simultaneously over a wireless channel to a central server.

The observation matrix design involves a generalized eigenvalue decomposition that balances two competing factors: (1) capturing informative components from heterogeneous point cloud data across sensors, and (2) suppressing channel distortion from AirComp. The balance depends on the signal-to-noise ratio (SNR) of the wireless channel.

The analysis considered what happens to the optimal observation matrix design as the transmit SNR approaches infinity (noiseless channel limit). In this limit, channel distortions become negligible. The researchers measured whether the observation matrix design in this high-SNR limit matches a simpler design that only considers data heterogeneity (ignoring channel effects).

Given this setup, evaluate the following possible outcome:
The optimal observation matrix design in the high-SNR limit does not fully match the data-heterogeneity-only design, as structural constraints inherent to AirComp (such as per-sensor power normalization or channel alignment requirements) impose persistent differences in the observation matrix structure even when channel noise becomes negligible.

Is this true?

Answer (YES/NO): NO